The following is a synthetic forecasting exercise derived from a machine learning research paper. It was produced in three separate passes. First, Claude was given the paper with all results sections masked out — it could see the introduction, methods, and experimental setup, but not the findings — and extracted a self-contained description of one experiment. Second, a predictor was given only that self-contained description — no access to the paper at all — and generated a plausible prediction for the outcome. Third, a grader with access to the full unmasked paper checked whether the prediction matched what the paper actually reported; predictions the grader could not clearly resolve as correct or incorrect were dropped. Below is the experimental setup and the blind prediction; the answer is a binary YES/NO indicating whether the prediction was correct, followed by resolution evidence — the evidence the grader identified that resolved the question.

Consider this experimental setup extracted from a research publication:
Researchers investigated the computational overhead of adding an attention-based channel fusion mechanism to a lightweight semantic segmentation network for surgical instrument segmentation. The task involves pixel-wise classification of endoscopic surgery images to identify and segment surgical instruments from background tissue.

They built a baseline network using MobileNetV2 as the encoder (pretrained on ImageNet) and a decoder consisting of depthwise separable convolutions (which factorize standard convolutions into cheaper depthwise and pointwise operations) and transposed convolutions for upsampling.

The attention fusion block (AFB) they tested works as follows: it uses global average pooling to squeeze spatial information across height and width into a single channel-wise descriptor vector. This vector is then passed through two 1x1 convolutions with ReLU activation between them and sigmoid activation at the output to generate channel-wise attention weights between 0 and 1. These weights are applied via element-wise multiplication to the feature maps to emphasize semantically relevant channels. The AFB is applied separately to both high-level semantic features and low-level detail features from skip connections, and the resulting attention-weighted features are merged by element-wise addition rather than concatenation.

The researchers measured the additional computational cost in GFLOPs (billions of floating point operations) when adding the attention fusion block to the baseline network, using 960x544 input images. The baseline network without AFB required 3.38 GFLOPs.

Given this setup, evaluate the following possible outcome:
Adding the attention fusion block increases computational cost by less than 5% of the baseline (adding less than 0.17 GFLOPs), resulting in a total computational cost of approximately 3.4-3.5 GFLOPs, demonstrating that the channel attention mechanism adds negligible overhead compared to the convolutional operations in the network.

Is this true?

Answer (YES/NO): YES